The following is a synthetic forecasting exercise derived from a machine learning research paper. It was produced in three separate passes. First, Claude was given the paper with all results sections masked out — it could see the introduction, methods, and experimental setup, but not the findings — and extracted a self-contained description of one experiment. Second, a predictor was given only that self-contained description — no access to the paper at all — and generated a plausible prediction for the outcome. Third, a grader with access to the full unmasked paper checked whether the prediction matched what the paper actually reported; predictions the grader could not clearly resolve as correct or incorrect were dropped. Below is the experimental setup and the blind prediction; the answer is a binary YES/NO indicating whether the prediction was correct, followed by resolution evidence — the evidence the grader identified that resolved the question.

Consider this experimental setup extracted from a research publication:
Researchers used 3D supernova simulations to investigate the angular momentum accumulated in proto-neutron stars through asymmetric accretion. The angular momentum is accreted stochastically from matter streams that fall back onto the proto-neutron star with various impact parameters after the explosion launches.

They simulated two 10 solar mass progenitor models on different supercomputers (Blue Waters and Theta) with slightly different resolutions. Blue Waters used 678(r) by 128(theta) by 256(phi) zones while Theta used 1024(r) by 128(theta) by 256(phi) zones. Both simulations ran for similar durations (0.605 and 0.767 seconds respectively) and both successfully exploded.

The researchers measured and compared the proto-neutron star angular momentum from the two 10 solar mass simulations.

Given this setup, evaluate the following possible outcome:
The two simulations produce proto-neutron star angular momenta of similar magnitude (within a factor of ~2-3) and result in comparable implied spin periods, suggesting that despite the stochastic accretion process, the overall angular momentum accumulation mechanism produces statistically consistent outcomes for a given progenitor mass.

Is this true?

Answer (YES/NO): YES